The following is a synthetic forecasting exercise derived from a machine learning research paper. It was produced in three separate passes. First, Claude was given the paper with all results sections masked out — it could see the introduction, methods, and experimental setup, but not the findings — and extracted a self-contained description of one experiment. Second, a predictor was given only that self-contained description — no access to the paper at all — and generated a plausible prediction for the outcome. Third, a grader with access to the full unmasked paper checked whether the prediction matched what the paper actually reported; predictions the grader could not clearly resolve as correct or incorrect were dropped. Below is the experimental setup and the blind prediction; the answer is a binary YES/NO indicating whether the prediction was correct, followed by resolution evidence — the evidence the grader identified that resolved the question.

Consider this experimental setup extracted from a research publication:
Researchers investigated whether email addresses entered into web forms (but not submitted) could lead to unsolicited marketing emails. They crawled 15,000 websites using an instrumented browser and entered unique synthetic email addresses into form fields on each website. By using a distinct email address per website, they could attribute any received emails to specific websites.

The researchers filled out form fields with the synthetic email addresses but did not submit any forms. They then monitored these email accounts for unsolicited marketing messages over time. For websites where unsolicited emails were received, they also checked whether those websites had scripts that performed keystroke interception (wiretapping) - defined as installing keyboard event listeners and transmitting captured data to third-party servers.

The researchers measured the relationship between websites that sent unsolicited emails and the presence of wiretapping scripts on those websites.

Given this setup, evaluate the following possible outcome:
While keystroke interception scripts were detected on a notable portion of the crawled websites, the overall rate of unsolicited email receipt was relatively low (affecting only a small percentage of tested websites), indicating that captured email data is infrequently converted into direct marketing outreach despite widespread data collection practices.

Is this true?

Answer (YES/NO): NO